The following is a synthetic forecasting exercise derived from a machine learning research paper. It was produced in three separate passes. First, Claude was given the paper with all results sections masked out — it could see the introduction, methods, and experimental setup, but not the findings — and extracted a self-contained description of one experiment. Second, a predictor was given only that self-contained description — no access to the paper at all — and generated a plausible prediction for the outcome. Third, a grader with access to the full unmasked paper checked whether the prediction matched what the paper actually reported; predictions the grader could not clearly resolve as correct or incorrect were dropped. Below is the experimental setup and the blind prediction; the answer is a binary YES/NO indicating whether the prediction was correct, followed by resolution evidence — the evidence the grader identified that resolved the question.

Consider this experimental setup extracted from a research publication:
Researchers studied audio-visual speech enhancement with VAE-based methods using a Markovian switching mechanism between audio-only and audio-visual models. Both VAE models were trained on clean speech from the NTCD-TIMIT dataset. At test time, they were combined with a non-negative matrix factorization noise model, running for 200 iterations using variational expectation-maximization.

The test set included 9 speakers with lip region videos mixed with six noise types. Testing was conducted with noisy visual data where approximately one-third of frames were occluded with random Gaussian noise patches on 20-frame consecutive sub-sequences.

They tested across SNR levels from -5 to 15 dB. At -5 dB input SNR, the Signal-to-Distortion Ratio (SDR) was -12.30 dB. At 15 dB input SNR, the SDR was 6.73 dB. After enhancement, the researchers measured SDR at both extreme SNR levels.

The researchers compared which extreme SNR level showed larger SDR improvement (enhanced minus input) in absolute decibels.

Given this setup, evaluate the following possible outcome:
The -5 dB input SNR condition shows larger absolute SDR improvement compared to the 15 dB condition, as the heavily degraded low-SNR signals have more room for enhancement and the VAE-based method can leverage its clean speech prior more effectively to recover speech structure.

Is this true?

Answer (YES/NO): YES